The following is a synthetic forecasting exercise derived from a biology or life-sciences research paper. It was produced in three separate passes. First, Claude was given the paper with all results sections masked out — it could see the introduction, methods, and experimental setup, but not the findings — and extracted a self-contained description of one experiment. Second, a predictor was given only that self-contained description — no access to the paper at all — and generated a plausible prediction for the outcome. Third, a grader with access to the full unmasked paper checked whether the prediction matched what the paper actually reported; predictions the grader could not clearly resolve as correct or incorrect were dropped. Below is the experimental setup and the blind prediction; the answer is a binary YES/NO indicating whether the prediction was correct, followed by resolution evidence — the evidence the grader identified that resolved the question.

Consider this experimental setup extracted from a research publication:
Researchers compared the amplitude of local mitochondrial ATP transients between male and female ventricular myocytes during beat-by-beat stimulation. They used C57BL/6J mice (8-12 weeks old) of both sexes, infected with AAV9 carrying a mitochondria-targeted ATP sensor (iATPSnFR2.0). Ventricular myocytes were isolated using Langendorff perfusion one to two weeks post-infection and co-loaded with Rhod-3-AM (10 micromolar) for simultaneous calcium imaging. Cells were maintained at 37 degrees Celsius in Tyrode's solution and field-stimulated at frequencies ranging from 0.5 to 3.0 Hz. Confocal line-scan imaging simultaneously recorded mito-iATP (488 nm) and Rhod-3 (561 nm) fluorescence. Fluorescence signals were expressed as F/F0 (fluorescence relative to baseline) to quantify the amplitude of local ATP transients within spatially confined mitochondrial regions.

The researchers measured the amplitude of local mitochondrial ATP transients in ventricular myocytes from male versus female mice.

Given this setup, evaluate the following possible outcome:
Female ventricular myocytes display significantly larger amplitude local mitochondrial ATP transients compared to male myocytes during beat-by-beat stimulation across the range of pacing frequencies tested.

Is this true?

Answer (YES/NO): NO